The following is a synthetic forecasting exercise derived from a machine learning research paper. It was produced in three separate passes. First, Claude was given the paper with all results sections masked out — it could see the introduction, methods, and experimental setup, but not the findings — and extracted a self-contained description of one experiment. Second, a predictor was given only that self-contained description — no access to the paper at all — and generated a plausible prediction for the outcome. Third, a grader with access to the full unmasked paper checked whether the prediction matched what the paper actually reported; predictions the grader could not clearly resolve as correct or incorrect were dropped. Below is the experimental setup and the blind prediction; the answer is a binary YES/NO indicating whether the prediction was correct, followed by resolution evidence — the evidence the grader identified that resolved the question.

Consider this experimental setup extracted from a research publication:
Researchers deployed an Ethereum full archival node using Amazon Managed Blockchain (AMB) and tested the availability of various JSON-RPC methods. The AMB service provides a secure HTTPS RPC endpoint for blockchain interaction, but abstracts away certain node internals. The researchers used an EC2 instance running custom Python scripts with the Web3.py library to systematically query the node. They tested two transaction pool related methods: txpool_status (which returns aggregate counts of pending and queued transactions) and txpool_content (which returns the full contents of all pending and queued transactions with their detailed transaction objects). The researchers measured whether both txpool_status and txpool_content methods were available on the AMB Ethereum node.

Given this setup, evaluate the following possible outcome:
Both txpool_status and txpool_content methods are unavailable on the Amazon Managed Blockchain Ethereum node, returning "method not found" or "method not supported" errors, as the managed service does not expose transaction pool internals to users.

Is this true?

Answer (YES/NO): NO